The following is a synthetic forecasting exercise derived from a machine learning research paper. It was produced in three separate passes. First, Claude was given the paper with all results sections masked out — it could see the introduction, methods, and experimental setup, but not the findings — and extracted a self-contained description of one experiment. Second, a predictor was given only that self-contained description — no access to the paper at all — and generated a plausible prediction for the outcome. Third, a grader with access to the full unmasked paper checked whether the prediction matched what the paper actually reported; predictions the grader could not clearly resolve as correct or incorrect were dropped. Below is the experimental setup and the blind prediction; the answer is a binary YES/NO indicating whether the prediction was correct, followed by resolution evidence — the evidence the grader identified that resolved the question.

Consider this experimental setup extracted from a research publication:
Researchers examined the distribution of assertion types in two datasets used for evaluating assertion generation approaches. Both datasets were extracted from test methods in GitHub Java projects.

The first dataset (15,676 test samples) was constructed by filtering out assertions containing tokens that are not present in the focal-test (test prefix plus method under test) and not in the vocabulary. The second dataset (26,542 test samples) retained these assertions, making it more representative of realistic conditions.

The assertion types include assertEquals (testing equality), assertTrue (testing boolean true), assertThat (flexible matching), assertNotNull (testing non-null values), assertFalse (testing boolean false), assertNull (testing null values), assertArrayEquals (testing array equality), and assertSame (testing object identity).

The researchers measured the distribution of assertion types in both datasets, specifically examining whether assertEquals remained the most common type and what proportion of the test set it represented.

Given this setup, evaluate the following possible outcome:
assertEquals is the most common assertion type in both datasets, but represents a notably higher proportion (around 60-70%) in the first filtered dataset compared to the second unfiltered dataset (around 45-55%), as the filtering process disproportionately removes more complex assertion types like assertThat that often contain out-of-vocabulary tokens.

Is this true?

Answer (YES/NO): NO